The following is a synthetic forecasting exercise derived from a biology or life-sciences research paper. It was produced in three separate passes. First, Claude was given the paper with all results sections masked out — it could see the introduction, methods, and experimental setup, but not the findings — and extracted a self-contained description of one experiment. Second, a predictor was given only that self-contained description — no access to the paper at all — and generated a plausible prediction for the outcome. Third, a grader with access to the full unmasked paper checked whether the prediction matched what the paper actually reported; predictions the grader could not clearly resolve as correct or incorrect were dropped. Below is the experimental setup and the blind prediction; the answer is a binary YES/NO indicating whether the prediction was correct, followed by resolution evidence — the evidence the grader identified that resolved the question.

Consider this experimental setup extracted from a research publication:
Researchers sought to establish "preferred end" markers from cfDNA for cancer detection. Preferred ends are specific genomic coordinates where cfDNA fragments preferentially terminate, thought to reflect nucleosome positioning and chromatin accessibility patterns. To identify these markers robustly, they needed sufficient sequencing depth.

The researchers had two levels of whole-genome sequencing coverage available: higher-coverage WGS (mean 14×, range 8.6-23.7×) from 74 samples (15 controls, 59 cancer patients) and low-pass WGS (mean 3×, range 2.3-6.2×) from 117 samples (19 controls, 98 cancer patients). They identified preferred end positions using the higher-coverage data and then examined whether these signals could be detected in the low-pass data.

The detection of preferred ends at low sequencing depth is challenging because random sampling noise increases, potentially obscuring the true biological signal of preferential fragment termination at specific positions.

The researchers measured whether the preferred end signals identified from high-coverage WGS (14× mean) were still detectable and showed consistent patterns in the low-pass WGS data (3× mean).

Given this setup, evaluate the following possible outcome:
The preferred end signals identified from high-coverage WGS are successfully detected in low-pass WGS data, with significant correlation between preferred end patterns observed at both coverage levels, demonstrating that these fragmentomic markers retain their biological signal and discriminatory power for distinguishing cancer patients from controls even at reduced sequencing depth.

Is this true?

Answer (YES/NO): YES